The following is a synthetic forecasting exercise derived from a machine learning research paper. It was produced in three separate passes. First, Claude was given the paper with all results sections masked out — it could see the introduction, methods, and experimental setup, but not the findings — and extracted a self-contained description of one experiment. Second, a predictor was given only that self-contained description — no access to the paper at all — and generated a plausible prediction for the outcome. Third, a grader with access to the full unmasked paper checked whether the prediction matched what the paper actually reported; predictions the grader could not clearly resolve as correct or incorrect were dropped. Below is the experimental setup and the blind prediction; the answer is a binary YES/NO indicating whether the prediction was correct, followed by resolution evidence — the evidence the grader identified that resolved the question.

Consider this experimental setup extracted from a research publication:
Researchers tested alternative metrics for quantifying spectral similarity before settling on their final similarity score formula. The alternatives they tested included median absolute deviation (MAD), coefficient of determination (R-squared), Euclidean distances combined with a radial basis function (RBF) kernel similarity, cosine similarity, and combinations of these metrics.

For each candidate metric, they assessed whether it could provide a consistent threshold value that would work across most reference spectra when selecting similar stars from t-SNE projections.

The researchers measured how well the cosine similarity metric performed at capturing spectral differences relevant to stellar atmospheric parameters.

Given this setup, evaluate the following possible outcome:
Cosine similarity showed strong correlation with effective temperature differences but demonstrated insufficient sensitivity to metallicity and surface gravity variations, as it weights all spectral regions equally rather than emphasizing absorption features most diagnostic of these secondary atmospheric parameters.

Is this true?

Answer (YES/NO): NO